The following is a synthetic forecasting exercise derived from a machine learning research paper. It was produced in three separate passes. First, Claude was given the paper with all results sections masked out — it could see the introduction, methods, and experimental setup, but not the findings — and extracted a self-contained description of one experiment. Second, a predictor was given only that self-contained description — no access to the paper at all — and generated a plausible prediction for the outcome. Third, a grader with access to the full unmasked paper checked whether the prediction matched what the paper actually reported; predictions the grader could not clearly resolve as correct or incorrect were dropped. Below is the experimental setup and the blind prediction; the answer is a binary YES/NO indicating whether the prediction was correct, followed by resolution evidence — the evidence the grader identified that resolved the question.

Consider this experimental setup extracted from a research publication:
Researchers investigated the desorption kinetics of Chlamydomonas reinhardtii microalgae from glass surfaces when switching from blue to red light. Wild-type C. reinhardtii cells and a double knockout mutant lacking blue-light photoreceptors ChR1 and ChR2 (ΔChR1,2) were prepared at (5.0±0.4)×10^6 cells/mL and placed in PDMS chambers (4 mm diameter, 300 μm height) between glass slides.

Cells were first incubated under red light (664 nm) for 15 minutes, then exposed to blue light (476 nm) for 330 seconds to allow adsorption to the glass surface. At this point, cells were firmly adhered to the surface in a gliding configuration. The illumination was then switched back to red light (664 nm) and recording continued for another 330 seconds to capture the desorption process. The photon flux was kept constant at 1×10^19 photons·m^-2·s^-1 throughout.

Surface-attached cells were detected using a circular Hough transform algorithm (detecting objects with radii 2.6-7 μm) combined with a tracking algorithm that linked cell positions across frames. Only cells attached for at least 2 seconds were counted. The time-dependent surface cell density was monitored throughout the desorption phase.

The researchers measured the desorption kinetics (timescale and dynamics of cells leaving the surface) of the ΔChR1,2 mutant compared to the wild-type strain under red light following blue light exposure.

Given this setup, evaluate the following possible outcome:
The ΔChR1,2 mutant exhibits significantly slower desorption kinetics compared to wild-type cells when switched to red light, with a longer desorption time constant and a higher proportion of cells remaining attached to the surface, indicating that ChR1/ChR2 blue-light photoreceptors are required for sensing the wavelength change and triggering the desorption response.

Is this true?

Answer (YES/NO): NO